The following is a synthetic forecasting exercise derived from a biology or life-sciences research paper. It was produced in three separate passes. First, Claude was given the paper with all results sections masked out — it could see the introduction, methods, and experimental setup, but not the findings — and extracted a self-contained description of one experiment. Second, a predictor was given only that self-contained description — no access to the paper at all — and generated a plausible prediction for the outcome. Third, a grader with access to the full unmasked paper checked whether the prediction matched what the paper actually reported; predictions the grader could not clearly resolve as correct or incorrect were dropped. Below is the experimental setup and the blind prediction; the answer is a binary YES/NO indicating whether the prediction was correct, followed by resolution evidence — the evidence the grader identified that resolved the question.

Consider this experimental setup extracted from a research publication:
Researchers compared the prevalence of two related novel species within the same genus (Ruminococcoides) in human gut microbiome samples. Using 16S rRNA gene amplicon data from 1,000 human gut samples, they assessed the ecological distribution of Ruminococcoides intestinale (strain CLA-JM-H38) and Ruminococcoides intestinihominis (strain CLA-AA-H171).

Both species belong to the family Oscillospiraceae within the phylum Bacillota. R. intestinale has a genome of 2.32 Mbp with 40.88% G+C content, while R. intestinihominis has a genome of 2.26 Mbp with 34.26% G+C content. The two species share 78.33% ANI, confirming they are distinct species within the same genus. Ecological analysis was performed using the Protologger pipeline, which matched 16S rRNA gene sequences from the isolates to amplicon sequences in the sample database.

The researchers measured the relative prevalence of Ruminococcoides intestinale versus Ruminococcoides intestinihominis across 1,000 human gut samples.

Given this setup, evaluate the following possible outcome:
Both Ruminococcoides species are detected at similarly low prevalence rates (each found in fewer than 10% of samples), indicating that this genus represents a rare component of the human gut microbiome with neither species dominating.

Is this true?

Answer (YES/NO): NO